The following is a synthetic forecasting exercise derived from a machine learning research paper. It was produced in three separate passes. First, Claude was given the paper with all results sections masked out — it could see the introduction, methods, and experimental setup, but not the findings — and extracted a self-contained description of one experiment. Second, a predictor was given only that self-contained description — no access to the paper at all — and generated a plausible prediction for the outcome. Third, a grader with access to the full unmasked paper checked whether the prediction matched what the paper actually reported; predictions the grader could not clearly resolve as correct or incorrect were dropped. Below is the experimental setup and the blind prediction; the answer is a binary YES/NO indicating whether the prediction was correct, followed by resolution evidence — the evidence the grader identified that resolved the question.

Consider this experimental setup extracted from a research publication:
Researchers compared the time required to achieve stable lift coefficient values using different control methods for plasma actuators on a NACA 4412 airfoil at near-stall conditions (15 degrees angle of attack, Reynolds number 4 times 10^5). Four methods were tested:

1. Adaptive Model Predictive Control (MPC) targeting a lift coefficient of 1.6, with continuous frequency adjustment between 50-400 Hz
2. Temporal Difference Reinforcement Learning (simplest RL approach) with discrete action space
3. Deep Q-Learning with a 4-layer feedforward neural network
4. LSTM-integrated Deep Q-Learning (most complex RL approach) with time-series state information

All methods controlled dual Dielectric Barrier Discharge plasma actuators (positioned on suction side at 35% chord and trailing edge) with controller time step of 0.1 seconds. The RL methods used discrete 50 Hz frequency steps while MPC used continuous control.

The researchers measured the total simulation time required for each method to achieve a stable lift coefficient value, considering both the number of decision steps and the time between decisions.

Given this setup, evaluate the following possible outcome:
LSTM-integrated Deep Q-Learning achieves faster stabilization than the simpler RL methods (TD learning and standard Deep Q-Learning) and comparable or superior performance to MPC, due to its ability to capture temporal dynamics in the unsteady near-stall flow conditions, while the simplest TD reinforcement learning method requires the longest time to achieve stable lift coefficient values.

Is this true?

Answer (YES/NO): NO